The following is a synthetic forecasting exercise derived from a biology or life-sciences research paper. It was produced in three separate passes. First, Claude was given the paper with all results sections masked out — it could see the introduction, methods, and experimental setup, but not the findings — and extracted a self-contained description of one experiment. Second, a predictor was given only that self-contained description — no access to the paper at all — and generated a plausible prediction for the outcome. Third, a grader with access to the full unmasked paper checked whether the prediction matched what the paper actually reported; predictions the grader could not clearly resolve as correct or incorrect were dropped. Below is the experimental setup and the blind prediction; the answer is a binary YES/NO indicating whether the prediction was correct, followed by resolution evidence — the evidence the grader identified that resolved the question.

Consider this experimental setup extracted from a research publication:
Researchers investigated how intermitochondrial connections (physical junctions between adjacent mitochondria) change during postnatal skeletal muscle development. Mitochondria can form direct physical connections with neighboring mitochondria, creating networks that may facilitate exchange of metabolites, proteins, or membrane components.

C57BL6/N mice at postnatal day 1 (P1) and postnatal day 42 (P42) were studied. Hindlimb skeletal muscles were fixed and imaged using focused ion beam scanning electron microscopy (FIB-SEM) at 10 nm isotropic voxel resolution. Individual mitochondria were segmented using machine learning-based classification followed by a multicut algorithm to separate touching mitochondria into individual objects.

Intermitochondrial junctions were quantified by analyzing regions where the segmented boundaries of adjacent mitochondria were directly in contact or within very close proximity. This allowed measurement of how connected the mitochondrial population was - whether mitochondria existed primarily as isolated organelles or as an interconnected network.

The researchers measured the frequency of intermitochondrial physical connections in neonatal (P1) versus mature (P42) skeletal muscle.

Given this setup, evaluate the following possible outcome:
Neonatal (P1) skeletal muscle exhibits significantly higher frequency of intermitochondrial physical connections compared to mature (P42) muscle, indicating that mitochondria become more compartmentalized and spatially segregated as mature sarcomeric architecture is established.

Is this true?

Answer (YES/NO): NO